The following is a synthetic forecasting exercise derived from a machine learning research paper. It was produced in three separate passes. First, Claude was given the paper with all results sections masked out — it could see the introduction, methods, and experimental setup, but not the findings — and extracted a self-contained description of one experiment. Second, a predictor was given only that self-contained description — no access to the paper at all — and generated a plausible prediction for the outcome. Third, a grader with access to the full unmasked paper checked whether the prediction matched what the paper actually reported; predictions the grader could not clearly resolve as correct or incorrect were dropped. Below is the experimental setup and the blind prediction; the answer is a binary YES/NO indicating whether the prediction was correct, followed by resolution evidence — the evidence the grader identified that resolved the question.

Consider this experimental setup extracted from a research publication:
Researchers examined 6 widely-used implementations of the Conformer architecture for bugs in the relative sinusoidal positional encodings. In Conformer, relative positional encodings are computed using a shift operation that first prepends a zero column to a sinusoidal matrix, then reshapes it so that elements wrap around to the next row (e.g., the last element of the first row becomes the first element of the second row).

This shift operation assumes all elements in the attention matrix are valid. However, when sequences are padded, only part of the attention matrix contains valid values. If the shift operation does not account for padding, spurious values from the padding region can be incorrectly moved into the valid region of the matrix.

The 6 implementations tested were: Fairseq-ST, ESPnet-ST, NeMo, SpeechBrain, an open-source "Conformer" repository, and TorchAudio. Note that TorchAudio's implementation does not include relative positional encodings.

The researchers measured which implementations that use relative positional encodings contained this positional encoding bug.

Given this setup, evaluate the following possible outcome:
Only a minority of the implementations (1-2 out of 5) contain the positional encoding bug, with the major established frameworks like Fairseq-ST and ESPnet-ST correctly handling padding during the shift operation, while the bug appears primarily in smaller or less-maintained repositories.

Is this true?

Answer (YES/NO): NO